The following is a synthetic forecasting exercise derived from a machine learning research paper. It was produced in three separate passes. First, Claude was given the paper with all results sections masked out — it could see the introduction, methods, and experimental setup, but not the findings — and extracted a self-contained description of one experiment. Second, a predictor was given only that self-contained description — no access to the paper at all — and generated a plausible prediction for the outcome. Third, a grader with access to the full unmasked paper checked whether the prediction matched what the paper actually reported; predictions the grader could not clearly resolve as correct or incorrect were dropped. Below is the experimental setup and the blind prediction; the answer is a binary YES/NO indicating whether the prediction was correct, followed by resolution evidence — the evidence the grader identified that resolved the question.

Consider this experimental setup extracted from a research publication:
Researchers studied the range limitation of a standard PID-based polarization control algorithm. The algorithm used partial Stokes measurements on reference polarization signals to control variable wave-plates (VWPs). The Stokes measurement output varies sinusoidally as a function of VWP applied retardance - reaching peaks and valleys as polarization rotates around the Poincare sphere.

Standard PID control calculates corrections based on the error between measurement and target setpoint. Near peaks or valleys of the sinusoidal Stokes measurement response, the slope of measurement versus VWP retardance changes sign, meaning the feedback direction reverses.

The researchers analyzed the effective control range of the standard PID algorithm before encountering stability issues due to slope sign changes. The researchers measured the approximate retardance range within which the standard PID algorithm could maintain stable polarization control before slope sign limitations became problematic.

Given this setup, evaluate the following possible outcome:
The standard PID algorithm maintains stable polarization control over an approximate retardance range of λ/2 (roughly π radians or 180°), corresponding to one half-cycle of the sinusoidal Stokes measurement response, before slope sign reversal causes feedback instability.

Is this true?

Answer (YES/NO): YES